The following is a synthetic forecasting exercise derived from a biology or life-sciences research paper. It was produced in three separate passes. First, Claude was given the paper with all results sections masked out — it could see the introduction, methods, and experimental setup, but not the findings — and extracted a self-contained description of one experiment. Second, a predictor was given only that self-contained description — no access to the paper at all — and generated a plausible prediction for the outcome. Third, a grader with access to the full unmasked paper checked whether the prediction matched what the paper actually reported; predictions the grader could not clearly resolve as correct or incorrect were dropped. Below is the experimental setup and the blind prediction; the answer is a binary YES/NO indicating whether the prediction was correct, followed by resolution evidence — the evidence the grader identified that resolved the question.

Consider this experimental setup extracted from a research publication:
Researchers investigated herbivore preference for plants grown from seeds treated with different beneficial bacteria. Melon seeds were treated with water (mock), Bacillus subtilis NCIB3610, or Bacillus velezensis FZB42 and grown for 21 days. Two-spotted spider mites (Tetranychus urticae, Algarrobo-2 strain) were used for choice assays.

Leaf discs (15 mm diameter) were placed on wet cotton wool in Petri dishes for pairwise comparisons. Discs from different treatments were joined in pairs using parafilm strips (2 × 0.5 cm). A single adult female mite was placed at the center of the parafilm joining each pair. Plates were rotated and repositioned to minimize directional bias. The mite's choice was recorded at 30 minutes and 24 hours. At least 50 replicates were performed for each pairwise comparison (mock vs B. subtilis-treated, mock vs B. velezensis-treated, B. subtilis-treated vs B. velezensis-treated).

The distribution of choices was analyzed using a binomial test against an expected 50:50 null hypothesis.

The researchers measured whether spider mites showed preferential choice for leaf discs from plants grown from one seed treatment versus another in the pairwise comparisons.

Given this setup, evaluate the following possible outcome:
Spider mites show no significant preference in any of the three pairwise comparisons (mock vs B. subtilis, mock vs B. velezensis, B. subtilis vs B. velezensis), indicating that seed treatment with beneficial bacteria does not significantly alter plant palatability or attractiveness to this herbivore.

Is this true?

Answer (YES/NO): YES